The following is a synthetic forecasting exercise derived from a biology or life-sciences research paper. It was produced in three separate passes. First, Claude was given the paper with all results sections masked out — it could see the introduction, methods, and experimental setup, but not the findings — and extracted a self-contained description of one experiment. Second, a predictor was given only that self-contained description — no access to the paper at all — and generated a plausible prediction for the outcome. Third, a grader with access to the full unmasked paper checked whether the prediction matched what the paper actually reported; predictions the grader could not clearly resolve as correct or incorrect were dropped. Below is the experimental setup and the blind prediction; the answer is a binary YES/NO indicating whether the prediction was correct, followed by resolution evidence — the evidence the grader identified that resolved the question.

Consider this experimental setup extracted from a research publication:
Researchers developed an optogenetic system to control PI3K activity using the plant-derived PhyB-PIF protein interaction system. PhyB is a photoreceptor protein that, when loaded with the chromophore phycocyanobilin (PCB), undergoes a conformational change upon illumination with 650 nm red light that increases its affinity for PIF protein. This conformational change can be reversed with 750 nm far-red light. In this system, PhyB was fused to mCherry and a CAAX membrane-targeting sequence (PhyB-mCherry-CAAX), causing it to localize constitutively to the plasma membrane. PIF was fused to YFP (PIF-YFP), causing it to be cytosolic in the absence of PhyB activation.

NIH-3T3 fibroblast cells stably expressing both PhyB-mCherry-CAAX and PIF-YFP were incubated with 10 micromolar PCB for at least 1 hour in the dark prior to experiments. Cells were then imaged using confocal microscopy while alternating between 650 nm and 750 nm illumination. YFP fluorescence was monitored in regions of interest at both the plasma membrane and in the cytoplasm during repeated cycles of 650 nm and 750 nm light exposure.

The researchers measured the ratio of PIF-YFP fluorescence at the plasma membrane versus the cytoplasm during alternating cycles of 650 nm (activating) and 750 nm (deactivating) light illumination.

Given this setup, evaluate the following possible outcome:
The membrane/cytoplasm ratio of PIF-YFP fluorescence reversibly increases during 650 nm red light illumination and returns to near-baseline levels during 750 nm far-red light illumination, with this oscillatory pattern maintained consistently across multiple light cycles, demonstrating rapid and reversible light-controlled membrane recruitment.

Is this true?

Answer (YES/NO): YES